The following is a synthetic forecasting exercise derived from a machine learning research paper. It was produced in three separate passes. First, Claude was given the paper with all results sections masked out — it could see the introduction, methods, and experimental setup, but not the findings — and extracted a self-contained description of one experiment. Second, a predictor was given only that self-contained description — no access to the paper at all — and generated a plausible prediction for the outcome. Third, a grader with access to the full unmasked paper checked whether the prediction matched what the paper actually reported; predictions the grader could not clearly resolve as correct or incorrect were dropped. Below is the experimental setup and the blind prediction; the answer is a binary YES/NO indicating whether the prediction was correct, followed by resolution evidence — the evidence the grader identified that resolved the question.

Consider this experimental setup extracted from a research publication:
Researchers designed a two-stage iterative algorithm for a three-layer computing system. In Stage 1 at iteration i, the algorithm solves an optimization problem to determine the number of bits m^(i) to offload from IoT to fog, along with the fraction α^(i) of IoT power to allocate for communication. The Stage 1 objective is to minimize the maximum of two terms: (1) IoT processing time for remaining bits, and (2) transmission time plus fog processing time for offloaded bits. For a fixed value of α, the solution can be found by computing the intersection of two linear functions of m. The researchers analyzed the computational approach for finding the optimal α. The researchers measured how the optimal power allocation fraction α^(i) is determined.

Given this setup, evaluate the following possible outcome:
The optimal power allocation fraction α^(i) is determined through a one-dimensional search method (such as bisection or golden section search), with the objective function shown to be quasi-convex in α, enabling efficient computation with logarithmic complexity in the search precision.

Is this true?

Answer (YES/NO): NO